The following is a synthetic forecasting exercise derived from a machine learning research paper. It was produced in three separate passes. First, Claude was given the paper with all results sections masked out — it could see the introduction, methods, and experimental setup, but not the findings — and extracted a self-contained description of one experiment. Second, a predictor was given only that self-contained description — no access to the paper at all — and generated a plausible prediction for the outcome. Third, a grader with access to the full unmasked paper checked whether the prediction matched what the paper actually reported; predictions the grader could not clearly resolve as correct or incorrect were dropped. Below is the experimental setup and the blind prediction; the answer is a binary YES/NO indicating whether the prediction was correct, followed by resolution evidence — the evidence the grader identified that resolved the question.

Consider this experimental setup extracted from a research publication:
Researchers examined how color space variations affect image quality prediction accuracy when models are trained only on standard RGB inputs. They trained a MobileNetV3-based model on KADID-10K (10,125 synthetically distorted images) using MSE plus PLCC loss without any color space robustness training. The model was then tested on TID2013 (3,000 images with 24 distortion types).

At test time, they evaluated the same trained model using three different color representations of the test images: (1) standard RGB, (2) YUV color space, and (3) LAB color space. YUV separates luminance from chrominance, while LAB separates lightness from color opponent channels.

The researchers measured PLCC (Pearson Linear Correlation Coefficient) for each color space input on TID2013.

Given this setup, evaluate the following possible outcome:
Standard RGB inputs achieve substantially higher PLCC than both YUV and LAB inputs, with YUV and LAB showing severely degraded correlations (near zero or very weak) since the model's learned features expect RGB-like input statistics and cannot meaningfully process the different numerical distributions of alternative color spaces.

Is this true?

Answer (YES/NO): NO